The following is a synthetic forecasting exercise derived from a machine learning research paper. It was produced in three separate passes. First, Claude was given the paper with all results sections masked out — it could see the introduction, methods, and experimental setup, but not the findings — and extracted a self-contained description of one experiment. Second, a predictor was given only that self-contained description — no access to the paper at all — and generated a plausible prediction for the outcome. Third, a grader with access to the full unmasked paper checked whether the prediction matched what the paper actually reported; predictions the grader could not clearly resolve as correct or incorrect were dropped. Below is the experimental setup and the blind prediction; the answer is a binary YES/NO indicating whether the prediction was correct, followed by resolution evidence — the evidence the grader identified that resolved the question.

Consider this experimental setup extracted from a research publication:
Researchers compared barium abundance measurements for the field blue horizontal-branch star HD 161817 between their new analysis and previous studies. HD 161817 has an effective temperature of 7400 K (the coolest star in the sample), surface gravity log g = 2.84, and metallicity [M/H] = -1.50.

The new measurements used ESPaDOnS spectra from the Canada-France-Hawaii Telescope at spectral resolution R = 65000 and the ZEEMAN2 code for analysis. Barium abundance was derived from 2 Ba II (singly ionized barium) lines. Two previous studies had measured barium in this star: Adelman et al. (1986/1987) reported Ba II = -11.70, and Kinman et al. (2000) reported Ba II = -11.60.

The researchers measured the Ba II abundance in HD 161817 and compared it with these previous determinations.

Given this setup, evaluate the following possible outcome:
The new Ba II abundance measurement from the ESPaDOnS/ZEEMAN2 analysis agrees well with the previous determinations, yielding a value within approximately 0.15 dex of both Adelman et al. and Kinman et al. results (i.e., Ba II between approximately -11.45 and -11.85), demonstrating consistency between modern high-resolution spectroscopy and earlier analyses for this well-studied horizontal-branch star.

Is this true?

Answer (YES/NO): NO